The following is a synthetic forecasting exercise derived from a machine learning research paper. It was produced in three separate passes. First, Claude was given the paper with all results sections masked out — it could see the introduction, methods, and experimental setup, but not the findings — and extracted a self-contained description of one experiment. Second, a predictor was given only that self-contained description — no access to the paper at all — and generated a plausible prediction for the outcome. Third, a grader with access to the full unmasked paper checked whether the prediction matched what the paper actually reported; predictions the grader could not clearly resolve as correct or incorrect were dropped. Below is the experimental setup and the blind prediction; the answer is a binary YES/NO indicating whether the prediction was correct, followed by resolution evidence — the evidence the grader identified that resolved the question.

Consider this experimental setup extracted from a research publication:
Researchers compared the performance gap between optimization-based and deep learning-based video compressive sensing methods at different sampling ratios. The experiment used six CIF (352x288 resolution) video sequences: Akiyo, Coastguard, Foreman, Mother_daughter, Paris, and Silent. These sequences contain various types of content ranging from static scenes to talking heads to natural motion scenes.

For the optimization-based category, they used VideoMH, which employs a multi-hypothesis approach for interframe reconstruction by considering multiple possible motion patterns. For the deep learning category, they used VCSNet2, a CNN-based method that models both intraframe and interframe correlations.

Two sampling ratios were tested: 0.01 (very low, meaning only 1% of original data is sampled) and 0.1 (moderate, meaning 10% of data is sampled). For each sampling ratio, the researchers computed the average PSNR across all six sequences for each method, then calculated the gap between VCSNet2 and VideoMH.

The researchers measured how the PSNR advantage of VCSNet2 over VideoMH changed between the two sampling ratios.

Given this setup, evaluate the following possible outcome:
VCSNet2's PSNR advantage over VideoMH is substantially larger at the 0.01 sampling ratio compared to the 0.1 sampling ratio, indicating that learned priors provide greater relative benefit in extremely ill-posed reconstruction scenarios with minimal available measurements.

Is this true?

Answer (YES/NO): YES